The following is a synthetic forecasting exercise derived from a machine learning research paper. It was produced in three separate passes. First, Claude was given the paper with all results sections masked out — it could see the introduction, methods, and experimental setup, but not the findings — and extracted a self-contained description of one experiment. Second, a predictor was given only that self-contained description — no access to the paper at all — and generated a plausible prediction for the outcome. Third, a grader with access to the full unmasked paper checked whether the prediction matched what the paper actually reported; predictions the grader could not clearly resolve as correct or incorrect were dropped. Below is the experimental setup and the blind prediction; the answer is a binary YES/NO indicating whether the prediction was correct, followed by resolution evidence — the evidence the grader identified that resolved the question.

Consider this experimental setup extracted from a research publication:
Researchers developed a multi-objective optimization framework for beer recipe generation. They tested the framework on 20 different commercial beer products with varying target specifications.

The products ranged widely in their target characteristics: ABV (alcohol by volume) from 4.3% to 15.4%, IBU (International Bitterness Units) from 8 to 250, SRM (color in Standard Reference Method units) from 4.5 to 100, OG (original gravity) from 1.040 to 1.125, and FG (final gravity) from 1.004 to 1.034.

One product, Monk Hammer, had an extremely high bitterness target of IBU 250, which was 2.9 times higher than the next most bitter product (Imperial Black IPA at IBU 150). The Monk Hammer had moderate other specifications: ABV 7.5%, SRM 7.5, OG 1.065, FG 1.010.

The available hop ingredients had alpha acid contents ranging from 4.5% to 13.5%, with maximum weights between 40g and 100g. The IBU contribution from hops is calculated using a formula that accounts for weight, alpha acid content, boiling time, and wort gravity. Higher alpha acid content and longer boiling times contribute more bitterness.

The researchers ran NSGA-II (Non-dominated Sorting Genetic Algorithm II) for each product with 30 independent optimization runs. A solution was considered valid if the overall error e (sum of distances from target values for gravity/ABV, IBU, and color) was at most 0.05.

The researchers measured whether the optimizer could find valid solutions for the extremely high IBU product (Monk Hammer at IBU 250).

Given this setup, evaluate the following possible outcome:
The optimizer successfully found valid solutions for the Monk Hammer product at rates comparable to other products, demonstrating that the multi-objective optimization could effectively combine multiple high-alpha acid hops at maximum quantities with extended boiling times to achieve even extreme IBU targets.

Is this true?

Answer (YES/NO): YES